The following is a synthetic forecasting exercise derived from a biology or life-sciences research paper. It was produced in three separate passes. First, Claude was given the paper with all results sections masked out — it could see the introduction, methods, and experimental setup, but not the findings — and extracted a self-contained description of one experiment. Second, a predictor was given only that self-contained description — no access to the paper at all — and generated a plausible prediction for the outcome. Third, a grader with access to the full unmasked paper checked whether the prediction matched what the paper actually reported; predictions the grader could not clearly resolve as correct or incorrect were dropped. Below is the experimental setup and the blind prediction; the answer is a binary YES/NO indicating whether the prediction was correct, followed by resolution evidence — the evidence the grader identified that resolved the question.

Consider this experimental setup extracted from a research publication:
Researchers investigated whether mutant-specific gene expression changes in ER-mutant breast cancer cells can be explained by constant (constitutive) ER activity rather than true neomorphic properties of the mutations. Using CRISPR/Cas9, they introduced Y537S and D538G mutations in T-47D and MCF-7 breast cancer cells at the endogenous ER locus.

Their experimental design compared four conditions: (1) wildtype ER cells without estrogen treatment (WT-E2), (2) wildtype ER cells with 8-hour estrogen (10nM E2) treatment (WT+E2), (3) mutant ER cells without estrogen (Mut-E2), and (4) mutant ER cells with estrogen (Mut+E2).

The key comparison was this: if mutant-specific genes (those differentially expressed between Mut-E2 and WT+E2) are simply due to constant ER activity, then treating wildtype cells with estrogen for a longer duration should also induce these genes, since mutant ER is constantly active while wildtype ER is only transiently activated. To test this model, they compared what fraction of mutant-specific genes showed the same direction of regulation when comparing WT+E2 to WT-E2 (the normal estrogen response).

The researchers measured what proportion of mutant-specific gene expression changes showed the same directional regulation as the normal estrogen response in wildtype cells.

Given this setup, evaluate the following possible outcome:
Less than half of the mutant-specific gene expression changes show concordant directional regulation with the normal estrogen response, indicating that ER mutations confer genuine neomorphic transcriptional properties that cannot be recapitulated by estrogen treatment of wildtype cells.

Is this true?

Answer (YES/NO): NO